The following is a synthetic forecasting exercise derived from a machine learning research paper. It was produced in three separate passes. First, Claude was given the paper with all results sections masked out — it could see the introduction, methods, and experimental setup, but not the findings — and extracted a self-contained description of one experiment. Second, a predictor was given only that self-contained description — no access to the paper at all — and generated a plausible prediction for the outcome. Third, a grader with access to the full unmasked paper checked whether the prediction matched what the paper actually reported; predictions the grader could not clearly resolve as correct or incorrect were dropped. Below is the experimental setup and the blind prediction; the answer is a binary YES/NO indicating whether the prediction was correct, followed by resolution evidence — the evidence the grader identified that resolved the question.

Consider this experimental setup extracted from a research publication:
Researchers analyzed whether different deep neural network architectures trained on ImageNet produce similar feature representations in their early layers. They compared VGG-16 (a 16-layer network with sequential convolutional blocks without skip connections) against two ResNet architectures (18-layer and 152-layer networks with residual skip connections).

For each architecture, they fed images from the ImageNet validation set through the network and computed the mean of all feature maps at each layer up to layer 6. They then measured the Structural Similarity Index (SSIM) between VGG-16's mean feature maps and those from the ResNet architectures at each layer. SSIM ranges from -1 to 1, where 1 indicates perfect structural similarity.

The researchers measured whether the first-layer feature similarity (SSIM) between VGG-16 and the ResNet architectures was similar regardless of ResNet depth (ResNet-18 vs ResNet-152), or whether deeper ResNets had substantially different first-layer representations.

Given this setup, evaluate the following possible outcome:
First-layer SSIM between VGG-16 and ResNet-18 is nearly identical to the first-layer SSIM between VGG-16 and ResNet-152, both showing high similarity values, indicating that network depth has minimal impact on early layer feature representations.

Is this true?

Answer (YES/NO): NO